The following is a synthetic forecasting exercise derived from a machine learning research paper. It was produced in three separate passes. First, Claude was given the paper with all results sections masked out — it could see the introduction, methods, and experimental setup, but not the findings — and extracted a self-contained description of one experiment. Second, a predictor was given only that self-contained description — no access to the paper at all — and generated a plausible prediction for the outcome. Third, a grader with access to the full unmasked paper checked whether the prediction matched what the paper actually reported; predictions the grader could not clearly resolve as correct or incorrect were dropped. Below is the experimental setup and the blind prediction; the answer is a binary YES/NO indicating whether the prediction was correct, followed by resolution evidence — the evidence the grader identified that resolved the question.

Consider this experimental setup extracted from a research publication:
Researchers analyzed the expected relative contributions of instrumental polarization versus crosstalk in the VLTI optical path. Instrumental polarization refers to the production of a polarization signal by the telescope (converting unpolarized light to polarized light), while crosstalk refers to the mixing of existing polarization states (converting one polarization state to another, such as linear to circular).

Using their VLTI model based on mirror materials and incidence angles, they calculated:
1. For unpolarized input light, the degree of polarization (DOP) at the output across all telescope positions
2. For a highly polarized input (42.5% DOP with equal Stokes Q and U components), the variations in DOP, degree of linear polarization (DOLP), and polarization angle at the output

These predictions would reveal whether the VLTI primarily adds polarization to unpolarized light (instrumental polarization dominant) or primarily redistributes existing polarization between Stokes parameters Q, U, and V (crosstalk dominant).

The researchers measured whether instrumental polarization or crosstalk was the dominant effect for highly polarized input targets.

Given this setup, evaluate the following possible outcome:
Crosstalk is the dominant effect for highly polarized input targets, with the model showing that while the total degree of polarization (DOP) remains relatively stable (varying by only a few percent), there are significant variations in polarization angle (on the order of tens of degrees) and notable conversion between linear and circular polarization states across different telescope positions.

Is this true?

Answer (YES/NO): YES